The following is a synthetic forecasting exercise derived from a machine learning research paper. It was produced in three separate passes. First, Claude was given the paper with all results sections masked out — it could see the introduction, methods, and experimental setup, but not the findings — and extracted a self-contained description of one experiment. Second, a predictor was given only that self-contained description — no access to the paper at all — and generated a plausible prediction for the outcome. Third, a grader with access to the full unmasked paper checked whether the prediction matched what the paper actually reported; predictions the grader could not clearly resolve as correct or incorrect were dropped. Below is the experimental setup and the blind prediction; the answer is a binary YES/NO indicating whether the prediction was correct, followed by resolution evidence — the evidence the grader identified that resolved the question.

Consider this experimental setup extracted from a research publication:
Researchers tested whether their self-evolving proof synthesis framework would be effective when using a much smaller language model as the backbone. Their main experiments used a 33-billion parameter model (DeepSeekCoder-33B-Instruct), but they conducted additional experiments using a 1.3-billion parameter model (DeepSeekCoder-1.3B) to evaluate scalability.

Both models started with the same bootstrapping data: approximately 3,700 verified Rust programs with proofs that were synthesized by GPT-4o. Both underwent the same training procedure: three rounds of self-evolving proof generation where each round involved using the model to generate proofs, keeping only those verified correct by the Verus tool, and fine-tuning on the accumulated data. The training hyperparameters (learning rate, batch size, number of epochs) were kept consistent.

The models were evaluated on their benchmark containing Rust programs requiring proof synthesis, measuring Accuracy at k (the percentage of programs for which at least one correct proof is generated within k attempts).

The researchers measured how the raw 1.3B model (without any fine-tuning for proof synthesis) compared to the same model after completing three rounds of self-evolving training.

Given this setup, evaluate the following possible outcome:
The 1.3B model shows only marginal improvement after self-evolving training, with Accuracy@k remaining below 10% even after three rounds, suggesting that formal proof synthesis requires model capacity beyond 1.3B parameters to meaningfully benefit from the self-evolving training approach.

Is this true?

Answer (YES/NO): NO